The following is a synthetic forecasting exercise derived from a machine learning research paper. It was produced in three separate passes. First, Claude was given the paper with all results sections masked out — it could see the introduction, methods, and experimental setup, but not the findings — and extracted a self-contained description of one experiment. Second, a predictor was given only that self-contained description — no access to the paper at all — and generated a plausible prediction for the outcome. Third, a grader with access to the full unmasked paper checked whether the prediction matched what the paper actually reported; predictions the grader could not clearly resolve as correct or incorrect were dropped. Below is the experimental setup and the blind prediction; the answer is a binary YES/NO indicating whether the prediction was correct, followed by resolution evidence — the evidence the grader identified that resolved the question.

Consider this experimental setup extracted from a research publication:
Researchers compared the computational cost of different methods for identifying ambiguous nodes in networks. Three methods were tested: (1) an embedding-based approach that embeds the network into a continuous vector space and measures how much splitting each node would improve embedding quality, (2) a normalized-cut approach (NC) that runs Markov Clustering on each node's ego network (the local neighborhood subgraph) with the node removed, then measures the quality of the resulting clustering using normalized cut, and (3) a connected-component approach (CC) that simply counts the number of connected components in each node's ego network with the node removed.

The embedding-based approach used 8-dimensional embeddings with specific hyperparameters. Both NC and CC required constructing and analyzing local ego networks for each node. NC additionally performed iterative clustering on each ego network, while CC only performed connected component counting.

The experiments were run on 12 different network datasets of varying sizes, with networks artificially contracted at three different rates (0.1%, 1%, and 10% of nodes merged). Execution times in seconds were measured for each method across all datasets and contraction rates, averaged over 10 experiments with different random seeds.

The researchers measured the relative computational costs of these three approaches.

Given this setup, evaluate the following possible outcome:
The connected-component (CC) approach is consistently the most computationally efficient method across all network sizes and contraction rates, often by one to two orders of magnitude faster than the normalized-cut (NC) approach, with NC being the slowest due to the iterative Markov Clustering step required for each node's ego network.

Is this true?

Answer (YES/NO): NO